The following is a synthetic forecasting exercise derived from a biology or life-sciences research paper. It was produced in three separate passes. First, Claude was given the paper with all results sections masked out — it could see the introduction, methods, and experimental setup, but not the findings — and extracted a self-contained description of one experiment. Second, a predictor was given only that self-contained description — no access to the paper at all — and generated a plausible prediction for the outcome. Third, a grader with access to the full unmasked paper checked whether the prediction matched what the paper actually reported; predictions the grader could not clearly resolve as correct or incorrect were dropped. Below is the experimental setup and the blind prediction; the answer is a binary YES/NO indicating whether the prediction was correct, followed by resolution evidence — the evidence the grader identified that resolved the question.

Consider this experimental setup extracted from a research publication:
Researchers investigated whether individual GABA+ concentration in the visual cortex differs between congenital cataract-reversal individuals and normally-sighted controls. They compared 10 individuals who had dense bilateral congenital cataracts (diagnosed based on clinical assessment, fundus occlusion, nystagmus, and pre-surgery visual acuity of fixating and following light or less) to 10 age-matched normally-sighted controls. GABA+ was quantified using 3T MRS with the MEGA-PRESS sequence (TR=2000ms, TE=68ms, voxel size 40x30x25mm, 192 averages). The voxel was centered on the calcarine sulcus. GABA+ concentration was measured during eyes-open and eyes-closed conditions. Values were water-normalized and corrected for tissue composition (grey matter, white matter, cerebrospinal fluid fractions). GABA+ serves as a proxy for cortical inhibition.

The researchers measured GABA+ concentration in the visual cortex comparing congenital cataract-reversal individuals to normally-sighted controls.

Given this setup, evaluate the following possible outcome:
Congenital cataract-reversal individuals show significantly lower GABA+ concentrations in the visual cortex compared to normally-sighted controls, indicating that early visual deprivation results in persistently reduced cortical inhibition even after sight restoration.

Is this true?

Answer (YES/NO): NO